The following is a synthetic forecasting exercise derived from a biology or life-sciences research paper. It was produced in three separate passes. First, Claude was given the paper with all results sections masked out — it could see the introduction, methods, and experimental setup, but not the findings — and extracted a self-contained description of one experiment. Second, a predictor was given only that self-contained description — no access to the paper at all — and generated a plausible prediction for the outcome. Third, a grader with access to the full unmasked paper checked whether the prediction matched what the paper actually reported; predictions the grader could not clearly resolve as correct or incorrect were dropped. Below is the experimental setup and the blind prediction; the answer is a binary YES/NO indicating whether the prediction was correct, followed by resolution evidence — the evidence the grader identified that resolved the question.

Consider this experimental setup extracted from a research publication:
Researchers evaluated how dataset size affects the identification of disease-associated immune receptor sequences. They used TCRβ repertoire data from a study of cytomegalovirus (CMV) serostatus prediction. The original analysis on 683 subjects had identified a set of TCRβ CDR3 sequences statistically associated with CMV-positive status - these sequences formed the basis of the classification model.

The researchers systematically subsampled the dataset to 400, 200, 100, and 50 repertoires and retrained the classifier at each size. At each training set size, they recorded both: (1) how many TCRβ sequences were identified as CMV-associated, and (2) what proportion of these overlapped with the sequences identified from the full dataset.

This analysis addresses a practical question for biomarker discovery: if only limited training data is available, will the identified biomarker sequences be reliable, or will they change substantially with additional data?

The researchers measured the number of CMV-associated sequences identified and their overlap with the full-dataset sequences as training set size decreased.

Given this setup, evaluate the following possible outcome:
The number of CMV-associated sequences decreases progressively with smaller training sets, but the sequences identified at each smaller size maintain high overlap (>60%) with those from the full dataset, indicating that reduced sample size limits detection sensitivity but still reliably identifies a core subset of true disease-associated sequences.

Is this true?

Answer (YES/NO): NO